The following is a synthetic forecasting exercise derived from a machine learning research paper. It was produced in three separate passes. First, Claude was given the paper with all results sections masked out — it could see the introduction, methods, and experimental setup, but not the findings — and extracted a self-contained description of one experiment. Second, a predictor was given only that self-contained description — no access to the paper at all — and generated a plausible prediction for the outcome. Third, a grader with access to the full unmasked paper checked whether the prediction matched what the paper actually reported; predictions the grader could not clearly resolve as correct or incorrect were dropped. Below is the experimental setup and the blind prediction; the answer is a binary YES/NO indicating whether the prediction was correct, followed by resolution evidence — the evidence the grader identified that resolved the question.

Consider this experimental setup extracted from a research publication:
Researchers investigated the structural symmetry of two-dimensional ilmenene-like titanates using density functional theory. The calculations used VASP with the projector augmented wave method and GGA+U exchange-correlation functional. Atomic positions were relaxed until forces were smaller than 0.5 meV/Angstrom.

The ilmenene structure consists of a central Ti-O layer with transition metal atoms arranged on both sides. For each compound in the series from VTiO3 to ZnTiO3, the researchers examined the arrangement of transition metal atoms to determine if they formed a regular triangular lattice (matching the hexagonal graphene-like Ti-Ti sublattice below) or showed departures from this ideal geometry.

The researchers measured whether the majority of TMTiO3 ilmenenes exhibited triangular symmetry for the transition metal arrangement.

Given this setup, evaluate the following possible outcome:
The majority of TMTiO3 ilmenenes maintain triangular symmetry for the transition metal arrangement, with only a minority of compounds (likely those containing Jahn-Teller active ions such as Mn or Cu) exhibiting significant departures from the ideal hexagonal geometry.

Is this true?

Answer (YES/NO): NO